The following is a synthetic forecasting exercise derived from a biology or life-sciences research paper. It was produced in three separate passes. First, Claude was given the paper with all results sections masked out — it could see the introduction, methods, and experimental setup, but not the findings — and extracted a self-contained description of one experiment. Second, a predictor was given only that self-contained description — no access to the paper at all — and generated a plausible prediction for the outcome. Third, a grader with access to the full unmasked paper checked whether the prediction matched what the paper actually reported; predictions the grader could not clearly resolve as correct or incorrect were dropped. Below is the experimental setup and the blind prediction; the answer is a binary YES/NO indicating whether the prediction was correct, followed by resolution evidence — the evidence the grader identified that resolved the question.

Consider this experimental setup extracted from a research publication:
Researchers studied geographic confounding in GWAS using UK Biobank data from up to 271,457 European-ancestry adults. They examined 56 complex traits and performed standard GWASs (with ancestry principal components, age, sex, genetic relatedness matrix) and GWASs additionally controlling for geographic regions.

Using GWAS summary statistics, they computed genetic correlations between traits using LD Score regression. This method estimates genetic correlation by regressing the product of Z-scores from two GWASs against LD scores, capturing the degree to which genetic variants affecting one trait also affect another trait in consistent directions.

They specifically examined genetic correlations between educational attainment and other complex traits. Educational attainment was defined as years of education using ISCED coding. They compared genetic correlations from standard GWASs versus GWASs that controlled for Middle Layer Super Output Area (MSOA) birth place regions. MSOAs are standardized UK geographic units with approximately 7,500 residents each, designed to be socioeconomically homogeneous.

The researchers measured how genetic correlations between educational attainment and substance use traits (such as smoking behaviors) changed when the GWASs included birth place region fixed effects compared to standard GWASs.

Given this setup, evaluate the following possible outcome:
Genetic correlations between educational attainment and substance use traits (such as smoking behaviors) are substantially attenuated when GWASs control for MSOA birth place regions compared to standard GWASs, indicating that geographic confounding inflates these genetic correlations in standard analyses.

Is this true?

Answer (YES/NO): NO